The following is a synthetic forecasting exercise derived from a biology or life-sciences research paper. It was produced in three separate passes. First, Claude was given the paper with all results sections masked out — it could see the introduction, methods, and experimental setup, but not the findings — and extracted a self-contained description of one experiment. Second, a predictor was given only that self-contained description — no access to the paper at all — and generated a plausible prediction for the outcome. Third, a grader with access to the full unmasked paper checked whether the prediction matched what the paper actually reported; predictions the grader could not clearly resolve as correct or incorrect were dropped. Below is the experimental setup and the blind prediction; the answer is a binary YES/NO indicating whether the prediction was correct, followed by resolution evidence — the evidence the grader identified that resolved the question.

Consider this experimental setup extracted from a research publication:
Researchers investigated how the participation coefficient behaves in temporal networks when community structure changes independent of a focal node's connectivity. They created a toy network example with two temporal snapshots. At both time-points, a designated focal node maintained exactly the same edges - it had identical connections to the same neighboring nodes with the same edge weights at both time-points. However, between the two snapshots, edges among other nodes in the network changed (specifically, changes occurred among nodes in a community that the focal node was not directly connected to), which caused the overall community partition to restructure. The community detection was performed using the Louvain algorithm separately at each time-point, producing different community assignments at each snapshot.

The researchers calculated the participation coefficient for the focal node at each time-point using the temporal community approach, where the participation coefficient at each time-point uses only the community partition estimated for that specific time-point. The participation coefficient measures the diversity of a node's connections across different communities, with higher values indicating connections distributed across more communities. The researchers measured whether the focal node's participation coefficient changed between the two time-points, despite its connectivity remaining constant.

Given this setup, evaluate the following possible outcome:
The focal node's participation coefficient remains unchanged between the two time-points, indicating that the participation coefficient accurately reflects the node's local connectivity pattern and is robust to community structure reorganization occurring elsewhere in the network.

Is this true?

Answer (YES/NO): NO